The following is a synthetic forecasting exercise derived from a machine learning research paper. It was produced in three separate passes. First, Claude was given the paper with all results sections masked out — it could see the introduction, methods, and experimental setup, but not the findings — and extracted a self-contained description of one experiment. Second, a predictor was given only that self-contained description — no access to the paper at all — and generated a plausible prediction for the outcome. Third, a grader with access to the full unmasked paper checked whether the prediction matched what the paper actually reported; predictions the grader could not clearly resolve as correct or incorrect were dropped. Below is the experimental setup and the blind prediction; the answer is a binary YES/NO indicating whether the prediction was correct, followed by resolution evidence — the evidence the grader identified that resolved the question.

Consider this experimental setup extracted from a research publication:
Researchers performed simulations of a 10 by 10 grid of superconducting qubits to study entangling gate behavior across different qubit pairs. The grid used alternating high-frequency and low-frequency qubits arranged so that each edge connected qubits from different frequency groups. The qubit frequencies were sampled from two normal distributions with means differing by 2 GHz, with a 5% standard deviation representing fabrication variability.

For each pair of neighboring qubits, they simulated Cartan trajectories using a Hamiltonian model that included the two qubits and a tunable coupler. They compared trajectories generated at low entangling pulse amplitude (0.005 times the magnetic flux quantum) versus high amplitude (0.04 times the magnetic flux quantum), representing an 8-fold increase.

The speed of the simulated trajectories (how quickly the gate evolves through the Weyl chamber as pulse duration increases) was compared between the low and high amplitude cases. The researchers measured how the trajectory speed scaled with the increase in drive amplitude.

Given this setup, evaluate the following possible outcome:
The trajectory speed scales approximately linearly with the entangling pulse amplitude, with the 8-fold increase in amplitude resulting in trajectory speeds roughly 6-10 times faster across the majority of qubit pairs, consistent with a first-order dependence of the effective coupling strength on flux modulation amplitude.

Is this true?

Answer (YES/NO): YES